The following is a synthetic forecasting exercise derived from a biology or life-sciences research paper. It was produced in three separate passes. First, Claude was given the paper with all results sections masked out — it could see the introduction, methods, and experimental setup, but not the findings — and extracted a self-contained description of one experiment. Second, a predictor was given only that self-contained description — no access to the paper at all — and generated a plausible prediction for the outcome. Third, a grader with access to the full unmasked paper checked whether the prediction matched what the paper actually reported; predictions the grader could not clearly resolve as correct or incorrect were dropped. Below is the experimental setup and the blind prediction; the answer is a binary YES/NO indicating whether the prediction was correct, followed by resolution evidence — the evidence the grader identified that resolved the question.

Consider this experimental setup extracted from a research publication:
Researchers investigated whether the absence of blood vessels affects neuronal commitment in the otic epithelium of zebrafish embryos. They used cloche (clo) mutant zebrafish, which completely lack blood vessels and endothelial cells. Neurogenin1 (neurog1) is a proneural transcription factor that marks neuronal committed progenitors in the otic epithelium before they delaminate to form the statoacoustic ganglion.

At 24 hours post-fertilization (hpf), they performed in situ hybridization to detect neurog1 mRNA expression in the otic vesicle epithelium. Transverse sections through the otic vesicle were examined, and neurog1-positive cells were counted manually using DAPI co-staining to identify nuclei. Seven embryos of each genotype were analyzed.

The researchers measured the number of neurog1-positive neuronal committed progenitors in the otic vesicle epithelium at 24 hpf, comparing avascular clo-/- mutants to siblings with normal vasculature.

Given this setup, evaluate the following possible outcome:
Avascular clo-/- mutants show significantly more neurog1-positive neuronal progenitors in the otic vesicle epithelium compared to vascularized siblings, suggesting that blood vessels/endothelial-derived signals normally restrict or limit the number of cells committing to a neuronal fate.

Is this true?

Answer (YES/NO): NO